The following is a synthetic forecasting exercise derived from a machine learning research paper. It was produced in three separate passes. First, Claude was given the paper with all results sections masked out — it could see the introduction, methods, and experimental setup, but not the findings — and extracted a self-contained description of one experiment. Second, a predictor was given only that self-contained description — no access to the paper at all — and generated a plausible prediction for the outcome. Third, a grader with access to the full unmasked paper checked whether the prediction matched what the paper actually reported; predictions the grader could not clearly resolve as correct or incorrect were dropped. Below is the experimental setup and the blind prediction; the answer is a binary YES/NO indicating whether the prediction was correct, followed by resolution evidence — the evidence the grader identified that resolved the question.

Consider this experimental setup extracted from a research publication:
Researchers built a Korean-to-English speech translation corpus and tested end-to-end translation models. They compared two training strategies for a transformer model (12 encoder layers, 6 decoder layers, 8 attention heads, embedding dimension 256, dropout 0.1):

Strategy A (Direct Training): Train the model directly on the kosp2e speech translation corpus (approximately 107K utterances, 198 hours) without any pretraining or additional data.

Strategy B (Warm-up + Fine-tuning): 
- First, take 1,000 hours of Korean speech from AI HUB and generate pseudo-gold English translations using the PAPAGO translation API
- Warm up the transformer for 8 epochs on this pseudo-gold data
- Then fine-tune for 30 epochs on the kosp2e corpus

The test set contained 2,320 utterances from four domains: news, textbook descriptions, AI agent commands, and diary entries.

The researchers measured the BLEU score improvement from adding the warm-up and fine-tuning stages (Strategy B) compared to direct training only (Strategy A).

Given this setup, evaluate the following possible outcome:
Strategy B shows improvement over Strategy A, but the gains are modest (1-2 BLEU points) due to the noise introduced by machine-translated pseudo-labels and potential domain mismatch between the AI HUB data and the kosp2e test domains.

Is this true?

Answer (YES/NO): NO